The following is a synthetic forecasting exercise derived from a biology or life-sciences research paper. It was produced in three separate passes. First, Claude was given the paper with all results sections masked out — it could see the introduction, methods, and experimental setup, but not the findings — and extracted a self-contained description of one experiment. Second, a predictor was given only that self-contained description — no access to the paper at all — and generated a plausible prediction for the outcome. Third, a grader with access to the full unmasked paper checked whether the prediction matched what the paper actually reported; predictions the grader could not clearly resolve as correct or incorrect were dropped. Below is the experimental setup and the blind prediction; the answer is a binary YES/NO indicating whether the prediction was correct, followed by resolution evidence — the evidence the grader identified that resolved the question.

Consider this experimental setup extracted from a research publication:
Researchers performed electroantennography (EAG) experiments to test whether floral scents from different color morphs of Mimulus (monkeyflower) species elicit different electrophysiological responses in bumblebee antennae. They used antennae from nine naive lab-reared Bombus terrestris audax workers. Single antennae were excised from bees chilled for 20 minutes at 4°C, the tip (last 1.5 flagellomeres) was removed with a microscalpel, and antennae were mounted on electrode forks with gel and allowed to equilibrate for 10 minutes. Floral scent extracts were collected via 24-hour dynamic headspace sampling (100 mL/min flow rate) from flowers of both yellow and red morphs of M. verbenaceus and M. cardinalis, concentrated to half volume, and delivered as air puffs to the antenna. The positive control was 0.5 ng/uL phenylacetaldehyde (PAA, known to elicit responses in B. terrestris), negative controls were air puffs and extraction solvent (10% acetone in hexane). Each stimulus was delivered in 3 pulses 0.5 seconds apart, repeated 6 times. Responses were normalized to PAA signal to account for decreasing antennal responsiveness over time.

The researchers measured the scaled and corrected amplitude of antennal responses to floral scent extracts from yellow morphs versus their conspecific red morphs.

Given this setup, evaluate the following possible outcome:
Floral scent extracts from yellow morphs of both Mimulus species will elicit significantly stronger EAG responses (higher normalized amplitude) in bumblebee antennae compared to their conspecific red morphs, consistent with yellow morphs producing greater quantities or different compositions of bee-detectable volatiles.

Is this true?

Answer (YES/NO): NO